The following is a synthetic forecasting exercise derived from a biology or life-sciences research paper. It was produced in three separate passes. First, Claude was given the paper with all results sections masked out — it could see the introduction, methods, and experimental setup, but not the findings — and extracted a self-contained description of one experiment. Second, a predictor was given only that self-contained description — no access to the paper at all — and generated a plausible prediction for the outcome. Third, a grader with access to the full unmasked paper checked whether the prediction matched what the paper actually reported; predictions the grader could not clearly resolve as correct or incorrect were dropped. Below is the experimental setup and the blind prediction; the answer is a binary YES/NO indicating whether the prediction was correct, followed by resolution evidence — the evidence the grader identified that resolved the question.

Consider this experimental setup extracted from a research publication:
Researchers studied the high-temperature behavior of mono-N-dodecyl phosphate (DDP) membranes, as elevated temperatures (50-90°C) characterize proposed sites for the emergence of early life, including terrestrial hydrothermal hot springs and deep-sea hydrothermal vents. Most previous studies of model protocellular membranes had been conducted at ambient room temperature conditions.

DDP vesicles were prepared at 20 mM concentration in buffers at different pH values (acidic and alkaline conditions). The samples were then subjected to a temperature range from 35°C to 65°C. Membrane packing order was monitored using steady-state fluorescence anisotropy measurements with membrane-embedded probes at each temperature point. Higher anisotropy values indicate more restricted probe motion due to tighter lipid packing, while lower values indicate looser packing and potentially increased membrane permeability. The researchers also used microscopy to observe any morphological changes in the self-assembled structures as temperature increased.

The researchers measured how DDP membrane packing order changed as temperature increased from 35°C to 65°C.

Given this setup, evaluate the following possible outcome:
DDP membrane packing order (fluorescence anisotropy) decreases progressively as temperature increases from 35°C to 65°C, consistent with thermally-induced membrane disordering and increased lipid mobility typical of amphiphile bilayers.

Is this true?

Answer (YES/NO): YES